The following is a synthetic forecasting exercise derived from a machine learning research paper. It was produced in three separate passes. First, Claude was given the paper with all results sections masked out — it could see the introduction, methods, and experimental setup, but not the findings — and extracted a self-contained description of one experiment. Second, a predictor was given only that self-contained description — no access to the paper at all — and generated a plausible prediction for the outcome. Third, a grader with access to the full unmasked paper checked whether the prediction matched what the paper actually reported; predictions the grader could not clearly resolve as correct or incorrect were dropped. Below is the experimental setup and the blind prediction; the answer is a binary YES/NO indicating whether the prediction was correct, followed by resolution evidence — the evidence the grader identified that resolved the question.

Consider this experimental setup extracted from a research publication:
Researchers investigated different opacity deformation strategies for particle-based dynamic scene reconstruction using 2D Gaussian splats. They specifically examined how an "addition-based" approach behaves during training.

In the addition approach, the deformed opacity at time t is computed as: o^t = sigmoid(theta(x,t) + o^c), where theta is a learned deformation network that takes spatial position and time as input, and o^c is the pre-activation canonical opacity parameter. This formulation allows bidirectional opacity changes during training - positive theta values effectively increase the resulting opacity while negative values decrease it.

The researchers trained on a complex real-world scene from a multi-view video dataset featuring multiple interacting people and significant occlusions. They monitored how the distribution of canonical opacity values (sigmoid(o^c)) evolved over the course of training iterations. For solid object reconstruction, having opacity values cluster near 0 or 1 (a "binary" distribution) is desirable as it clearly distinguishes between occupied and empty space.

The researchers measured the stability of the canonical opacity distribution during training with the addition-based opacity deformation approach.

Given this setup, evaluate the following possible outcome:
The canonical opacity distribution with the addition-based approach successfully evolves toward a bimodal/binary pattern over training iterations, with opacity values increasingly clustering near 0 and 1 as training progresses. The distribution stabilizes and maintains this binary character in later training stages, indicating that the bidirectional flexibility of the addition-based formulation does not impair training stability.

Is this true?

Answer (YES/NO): NO